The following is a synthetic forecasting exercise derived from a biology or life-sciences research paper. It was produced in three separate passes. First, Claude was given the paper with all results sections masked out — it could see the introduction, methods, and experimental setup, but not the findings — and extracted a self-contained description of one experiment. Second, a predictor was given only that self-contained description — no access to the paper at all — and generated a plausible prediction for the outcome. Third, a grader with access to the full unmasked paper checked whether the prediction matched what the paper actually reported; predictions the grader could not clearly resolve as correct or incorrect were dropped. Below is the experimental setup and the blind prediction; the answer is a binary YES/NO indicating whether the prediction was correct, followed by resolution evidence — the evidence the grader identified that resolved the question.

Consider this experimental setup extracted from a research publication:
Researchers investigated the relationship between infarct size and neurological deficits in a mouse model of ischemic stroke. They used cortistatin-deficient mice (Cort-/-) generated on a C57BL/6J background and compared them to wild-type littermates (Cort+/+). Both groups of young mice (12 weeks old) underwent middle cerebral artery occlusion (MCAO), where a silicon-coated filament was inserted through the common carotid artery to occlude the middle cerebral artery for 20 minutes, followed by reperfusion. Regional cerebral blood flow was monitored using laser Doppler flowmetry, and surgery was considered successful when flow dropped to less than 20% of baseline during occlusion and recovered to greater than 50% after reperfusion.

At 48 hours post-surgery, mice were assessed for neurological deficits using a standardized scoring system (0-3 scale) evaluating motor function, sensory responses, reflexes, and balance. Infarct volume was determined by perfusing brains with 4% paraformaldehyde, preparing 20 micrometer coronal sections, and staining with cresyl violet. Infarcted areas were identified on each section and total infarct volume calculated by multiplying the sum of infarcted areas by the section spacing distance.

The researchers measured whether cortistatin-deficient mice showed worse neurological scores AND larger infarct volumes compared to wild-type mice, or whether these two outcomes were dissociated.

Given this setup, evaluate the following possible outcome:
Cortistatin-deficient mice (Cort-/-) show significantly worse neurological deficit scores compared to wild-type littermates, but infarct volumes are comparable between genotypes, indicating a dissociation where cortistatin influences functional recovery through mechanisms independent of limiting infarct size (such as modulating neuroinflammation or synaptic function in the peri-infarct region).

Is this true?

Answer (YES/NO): YES